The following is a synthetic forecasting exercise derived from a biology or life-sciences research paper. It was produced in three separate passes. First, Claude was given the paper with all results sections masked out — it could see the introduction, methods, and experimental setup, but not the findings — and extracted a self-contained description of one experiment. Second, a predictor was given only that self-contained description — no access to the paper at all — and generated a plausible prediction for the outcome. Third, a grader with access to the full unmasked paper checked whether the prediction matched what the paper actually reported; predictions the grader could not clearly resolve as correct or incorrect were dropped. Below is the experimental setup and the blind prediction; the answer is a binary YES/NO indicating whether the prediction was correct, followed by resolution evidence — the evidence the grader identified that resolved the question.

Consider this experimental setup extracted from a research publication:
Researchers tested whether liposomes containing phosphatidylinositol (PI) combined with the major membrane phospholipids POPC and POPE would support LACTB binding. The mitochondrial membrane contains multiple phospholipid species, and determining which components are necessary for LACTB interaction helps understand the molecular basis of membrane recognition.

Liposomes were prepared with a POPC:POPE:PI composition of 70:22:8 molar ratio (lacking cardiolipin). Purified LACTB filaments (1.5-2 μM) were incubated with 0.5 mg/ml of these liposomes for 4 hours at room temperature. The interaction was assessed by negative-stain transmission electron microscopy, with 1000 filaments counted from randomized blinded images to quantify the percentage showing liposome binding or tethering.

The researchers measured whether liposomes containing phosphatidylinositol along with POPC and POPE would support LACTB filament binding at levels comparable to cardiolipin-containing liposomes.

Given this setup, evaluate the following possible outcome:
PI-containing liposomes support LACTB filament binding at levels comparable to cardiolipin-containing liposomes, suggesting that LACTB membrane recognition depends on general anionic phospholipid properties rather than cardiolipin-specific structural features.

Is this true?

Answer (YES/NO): NO